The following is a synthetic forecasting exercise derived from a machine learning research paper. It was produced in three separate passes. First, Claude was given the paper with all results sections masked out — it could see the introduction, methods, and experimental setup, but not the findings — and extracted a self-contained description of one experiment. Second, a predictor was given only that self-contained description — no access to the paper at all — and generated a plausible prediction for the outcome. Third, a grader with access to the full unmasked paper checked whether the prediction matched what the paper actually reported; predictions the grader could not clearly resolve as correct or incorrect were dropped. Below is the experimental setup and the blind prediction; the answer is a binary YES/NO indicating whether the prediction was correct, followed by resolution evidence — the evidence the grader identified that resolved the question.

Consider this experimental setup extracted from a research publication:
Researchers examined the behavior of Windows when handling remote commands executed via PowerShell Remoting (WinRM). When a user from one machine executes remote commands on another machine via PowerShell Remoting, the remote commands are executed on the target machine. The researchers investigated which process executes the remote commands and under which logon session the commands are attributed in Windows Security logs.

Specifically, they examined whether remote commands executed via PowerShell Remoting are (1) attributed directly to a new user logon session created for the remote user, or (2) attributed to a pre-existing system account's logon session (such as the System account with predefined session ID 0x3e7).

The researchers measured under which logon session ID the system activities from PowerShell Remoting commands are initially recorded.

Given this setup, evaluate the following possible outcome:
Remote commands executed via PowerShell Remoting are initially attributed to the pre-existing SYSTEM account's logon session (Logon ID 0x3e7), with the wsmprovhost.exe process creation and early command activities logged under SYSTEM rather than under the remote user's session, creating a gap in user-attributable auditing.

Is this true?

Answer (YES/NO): YES